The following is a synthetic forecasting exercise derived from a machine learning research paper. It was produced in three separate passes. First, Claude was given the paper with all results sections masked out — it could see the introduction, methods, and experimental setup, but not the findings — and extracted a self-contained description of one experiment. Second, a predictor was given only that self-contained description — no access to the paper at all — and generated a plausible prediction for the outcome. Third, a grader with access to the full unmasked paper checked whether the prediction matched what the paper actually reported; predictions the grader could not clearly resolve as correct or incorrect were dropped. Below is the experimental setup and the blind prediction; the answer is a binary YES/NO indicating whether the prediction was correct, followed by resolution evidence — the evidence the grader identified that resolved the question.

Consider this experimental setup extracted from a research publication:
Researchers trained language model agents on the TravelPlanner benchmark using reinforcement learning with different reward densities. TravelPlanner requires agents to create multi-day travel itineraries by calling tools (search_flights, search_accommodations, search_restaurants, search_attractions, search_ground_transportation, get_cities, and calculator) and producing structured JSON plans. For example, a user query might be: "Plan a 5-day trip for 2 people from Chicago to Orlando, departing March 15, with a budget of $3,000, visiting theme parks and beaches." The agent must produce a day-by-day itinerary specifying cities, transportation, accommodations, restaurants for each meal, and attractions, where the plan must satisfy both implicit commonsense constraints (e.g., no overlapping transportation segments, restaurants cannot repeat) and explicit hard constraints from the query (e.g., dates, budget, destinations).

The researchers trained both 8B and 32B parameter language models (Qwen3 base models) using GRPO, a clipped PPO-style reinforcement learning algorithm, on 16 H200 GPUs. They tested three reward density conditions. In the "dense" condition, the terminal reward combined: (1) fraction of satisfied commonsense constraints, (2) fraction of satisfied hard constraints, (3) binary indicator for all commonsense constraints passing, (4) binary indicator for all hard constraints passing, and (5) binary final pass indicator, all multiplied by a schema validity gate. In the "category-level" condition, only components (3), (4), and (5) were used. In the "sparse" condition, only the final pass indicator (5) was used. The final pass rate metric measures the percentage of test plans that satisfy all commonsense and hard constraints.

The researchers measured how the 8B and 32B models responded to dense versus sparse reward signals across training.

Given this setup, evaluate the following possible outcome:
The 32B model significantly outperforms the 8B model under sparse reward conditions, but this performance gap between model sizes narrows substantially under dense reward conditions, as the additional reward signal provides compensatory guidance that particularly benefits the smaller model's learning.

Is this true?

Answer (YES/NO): YES